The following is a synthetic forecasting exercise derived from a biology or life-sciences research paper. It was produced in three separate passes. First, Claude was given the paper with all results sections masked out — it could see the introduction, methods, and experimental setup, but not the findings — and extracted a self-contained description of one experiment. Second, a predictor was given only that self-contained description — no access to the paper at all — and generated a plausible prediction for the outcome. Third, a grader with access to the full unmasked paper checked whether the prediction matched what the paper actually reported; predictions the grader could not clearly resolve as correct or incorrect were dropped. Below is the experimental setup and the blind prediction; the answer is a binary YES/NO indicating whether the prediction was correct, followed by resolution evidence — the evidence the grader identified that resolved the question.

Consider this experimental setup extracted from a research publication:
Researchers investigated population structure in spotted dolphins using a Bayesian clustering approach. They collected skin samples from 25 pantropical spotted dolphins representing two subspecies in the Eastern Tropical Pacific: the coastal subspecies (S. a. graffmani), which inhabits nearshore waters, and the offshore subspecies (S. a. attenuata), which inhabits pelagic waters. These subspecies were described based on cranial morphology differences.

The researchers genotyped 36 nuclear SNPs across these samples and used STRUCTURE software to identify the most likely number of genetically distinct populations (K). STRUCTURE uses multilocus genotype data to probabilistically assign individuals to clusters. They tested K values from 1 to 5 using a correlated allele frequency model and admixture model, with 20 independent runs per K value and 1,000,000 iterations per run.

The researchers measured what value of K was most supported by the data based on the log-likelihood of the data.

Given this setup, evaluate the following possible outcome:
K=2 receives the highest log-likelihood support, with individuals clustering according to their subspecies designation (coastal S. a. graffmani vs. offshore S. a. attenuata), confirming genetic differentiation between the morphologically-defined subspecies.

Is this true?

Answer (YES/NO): YES